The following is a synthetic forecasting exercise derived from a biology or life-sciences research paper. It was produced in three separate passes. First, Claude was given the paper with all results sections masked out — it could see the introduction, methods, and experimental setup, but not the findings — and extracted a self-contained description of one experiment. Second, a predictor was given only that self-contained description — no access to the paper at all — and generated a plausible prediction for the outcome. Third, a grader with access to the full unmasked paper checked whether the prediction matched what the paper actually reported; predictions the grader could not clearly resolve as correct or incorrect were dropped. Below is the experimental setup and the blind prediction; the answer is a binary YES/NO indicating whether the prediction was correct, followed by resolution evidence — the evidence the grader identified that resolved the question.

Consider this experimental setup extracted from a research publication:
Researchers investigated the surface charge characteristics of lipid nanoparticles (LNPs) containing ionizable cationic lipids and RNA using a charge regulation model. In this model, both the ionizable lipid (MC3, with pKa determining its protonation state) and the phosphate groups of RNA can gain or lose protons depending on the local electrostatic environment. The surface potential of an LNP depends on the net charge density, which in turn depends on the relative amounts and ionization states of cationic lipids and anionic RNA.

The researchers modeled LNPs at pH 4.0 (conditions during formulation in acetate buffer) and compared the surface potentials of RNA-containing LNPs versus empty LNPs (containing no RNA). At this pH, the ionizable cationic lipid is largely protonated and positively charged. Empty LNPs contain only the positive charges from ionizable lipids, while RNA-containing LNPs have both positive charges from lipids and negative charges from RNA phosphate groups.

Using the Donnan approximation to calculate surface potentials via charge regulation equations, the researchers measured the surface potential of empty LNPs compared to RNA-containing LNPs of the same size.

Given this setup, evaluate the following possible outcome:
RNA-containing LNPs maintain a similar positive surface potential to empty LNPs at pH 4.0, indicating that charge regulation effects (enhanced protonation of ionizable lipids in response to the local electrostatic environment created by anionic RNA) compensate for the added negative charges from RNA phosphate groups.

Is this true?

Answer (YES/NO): NO